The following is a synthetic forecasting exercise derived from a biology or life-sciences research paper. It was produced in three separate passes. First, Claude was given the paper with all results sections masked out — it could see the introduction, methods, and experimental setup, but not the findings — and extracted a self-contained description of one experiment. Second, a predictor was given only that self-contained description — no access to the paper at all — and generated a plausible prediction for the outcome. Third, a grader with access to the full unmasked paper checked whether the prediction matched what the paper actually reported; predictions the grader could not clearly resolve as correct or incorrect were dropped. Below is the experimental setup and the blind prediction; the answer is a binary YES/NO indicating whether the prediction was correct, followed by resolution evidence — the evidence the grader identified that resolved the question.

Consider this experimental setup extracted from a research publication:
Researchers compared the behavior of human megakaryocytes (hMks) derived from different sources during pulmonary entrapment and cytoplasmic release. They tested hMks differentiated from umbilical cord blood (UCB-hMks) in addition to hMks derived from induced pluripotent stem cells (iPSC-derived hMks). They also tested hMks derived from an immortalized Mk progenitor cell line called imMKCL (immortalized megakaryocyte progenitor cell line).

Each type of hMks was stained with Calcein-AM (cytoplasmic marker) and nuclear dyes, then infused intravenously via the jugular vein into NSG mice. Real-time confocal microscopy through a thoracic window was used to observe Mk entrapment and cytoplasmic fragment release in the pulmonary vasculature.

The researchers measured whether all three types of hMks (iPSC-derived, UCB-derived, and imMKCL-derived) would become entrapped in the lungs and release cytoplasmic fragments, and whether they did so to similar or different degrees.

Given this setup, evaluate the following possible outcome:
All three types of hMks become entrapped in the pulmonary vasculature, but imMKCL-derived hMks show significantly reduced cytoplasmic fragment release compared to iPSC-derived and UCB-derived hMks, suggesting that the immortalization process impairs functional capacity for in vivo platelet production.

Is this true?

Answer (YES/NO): NO